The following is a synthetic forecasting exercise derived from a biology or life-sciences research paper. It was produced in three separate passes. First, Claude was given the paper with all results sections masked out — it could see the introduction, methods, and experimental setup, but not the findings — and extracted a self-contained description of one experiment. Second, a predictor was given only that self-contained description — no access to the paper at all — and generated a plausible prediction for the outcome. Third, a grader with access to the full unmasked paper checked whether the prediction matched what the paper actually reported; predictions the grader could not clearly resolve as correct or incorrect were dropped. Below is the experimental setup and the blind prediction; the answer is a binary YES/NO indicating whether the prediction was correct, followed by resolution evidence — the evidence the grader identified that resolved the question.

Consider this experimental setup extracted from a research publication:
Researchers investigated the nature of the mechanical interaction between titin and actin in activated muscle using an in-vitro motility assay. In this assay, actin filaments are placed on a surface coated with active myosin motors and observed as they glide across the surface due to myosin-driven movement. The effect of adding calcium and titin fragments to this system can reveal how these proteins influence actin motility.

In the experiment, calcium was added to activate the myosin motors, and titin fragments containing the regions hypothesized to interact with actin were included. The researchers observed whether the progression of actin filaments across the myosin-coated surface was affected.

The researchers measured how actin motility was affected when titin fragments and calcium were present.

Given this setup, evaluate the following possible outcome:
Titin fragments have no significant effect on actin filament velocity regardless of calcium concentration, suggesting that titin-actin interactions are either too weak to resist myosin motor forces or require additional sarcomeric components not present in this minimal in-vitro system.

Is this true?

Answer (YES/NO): NO